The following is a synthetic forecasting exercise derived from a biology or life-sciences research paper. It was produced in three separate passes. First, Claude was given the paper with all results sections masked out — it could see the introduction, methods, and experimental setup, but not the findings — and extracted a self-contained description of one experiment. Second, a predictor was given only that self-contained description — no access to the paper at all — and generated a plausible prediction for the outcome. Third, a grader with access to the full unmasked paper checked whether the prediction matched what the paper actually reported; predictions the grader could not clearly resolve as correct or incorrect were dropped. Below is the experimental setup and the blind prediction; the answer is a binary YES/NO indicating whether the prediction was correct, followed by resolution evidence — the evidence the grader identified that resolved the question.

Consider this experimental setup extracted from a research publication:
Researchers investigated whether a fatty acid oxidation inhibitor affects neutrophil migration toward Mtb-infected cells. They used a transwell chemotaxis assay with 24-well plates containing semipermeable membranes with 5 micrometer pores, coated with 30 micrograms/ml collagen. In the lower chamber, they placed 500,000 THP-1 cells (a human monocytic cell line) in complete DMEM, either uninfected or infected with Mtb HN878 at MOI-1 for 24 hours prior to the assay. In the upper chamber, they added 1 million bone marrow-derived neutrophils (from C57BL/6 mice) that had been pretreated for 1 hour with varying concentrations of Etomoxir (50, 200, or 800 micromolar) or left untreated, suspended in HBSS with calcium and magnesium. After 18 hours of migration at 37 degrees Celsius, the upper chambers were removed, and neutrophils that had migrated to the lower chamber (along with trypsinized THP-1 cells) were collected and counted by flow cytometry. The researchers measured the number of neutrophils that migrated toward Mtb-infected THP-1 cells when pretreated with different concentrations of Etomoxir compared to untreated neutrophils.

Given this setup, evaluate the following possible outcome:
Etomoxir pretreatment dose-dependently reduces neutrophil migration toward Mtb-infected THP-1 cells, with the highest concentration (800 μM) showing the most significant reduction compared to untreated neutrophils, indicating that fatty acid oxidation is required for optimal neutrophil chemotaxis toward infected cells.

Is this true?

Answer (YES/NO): YES